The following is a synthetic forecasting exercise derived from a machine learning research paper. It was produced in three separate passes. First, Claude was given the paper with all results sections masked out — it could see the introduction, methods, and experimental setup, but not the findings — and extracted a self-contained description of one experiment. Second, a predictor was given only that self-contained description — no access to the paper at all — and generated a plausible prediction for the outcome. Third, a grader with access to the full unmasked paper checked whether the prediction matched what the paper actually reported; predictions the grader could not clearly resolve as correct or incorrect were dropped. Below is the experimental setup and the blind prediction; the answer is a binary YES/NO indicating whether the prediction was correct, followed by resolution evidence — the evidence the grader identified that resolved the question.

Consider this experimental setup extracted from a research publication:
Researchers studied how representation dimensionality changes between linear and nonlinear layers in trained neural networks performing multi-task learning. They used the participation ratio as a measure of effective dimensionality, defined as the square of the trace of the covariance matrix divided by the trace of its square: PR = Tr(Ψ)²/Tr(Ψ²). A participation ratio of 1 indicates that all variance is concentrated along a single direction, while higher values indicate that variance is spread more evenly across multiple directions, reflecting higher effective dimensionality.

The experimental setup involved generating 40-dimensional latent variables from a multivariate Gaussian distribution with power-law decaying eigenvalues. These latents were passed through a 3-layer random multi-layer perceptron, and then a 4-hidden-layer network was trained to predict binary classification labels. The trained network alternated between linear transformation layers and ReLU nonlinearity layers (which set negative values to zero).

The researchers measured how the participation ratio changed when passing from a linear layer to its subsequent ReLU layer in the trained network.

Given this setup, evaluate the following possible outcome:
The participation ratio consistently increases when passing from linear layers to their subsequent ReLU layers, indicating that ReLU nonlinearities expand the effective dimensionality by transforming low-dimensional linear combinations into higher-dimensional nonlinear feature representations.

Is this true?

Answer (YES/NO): YES